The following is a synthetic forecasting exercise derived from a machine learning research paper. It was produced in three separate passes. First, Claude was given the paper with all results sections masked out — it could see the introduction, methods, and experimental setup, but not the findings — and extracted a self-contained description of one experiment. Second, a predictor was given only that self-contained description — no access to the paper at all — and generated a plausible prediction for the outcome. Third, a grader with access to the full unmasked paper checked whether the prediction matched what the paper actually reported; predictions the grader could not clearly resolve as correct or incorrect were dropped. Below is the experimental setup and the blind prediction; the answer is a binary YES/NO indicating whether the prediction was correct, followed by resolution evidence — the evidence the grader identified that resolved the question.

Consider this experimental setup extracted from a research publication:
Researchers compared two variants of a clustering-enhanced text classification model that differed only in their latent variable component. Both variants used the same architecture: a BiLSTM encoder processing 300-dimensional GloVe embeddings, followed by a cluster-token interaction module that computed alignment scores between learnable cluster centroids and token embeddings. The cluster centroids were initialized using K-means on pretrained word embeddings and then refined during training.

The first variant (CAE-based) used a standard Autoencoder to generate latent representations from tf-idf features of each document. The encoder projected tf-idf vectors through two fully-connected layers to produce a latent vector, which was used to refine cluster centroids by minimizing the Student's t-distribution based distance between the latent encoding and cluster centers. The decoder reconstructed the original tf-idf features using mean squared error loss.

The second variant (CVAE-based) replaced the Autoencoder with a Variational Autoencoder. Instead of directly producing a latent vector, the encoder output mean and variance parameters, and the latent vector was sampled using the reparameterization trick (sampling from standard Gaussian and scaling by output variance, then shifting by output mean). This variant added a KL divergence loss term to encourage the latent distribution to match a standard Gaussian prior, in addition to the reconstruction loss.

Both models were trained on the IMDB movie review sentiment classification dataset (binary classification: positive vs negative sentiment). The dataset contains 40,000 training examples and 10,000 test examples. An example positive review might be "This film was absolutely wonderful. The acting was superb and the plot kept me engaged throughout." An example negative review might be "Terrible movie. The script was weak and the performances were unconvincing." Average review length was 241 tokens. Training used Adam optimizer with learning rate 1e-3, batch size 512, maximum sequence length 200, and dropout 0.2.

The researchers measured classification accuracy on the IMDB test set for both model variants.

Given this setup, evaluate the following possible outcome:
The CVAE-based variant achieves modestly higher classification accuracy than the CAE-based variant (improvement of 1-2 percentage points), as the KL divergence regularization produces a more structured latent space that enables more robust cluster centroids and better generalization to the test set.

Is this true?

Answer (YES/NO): YES